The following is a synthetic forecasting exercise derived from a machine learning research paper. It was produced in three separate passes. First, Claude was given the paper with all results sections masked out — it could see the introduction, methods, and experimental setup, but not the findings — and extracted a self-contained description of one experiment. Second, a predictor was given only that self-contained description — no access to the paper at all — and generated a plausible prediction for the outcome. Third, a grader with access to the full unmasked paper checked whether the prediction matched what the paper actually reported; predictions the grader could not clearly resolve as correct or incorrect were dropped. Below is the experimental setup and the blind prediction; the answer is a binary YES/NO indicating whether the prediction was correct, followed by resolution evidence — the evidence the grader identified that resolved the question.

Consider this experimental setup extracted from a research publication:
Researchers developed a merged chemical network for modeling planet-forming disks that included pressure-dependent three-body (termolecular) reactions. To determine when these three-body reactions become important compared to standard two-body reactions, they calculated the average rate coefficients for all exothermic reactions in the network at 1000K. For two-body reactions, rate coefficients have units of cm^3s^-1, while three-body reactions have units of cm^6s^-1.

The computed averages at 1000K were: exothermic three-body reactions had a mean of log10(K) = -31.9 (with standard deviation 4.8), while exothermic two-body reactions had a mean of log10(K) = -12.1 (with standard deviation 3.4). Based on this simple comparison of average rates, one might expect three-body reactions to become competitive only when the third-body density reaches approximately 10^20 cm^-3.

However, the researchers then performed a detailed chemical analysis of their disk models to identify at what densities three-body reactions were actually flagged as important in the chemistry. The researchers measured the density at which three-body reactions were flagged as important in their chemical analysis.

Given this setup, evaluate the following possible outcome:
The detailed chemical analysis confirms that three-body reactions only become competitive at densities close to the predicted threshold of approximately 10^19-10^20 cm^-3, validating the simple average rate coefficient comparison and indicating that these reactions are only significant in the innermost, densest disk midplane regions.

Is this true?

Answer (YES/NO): NO